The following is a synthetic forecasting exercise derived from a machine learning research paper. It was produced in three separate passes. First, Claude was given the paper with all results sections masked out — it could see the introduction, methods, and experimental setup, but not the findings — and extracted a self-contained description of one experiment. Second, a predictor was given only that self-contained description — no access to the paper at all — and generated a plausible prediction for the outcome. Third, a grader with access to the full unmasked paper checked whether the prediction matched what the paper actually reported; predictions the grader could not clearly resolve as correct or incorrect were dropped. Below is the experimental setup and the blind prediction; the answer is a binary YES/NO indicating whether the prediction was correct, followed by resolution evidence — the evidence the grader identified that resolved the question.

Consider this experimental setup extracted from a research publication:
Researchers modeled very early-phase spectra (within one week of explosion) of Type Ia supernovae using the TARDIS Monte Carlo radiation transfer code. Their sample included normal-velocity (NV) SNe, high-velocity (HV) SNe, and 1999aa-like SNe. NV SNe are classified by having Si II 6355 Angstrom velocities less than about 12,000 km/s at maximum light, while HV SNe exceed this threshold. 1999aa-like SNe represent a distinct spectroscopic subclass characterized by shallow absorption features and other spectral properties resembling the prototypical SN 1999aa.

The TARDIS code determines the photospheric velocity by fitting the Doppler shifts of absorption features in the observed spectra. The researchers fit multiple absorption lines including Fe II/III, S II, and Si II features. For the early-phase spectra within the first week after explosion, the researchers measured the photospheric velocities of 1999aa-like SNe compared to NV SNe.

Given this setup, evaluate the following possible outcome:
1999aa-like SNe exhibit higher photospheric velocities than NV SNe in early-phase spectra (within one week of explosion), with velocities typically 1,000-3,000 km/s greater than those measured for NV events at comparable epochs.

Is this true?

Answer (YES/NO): NO